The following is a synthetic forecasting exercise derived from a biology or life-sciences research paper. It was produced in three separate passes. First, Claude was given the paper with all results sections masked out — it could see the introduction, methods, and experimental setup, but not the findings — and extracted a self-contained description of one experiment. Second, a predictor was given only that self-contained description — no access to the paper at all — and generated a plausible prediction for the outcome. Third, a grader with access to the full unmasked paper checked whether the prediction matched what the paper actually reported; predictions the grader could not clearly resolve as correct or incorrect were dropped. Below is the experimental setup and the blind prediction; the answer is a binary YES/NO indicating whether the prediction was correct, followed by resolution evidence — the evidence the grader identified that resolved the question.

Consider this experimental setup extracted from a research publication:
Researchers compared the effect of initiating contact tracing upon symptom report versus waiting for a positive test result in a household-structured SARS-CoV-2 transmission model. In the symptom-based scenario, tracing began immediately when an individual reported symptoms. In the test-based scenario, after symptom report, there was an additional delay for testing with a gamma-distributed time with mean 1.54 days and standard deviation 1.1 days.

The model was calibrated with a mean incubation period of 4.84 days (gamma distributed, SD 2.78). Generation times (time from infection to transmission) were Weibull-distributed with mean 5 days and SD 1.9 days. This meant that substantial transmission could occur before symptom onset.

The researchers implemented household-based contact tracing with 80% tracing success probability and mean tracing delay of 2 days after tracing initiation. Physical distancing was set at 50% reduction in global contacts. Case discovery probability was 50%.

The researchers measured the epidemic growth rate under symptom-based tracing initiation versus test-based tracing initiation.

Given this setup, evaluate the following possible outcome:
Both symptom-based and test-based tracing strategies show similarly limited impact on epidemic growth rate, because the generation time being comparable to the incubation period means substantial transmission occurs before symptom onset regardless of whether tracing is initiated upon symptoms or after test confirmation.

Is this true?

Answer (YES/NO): NO